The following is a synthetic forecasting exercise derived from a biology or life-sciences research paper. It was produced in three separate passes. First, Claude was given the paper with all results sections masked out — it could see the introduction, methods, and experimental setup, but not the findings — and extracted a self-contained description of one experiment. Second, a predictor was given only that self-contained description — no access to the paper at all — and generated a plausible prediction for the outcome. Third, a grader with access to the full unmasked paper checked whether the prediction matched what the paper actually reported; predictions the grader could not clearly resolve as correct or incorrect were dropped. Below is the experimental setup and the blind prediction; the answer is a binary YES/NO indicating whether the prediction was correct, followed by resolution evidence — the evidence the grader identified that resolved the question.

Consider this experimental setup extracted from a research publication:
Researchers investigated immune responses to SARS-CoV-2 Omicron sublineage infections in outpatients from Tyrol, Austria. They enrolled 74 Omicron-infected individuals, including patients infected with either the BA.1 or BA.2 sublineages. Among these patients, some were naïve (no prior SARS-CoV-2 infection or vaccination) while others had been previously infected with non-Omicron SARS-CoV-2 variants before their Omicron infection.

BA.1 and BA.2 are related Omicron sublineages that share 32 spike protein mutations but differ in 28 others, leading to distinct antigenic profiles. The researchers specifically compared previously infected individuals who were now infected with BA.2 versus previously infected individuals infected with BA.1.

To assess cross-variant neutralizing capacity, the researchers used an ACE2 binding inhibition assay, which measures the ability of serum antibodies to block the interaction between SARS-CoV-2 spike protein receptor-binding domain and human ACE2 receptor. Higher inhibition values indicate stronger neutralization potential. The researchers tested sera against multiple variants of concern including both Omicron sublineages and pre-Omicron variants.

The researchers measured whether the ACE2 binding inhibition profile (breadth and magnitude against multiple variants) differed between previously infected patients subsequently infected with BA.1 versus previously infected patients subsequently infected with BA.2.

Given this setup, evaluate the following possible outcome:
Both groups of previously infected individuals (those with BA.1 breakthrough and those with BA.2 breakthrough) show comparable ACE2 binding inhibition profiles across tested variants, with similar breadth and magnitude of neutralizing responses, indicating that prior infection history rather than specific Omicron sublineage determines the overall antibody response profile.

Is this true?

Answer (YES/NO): YES